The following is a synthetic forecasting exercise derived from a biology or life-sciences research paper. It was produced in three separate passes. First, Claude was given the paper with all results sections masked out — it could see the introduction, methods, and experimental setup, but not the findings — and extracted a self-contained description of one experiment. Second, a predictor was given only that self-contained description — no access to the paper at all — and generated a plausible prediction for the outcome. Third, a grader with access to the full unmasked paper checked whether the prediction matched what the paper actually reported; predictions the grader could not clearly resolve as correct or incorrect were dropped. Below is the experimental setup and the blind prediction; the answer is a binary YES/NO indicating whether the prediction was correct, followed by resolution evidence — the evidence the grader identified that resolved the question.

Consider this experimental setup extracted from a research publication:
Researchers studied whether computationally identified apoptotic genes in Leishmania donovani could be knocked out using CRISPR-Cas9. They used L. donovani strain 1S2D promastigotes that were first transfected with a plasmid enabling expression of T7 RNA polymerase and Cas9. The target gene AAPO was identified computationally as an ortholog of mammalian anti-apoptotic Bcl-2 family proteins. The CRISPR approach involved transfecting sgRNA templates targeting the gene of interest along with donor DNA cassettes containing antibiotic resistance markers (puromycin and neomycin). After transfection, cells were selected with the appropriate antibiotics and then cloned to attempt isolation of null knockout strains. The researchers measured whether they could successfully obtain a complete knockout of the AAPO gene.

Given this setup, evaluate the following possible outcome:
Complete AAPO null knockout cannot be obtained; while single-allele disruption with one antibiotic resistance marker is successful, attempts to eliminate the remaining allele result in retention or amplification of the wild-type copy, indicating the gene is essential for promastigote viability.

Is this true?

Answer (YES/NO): YES